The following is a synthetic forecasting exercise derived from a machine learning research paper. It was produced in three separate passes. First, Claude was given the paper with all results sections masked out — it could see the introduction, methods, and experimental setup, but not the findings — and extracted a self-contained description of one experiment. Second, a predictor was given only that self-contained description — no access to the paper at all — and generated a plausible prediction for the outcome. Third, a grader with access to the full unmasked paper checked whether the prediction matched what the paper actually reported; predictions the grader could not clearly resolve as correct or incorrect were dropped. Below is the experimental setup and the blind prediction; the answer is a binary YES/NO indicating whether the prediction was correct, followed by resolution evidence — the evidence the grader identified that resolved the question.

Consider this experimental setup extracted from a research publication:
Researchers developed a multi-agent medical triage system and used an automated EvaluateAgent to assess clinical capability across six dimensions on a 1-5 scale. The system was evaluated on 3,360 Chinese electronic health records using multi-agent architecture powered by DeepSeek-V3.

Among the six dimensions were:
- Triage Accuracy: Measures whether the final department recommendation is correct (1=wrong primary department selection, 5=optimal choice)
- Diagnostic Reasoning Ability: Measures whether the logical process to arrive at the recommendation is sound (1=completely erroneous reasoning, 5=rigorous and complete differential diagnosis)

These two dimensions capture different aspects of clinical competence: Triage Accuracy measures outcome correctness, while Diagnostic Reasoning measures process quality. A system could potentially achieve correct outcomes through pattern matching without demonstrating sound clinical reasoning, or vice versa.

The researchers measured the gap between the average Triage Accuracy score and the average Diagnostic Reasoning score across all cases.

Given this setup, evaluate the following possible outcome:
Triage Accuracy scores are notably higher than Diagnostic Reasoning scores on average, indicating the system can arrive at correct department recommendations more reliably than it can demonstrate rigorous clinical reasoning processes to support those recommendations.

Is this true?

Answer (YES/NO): YES